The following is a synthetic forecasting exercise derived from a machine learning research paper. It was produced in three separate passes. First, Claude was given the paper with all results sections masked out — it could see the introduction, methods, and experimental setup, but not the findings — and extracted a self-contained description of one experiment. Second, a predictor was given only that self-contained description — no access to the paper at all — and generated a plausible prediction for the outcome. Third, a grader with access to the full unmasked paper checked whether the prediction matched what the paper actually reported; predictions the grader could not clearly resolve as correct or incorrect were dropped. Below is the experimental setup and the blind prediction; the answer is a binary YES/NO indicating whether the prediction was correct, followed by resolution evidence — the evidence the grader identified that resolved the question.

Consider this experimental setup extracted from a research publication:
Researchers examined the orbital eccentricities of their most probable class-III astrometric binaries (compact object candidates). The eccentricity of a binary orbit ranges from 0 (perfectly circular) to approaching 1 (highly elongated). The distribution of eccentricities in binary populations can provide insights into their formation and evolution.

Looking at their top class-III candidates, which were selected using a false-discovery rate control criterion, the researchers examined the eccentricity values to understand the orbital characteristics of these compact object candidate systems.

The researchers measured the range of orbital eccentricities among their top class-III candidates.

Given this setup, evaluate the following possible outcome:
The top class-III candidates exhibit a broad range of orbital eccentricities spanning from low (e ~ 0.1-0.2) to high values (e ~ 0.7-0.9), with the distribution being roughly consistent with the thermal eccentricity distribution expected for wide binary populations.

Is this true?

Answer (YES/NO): NO